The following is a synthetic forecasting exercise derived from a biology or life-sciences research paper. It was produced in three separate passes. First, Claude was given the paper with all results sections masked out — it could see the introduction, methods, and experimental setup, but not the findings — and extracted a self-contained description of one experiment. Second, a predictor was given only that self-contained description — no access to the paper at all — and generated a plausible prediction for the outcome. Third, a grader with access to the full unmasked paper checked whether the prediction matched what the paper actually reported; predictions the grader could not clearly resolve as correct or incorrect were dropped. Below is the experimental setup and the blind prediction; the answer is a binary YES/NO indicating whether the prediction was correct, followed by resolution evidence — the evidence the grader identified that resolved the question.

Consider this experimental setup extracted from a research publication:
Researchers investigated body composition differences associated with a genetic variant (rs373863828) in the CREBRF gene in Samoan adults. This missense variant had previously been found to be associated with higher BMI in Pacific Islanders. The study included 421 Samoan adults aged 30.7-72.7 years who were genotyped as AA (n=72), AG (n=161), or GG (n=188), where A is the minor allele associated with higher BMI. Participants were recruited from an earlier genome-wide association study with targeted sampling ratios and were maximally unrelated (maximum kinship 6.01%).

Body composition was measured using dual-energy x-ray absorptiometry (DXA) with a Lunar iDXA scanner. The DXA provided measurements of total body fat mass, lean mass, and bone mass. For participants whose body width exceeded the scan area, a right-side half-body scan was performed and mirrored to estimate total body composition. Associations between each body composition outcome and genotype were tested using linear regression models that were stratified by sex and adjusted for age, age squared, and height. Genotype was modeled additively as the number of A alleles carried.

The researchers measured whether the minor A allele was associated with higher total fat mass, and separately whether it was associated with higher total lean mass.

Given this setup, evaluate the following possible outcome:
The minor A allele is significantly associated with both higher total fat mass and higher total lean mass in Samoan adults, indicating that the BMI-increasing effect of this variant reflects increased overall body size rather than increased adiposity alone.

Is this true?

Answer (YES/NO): NO